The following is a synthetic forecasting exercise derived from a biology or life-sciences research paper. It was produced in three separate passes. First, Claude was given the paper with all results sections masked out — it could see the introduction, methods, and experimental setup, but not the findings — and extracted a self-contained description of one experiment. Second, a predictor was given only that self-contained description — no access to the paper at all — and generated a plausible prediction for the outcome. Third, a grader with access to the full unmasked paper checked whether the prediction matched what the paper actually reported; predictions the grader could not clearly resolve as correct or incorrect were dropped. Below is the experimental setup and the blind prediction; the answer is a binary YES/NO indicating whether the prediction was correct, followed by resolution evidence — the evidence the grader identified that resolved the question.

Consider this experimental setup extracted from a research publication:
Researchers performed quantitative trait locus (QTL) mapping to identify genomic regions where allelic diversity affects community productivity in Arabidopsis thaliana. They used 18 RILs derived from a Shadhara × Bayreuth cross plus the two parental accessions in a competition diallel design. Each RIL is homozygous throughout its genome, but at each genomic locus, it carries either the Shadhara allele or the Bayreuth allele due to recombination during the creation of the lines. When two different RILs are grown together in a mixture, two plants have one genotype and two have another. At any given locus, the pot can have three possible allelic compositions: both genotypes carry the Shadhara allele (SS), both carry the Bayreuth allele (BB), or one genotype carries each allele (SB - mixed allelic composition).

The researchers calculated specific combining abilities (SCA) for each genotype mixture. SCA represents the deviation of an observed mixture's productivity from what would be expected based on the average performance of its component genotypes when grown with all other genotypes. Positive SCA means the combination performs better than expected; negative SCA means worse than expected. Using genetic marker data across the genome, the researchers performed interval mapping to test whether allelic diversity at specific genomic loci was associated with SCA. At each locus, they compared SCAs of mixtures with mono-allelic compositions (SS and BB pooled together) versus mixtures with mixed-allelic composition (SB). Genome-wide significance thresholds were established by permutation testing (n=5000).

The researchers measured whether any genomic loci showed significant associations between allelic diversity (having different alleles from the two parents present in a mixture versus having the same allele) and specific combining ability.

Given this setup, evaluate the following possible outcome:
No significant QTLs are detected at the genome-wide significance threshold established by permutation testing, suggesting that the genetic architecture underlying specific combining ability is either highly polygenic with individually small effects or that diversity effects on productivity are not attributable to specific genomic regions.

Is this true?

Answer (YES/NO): NO